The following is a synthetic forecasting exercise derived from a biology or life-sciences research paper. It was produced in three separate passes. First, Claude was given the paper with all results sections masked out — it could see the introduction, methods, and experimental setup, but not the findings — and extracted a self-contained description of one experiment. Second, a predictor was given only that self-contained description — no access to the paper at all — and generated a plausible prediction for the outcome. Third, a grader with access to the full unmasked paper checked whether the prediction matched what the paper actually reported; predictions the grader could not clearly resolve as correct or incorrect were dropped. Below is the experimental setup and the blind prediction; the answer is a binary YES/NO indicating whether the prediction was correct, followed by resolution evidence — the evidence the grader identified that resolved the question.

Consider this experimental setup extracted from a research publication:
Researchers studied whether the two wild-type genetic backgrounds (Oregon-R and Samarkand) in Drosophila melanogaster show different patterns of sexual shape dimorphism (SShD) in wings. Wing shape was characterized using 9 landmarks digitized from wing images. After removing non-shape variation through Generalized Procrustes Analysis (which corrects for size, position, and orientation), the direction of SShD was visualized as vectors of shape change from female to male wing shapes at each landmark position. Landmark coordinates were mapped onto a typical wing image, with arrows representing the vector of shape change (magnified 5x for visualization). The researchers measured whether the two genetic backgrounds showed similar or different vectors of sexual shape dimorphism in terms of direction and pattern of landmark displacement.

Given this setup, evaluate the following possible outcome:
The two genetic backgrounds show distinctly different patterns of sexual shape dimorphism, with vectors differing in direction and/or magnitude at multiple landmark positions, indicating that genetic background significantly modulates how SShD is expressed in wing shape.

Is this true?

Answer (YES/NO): NO